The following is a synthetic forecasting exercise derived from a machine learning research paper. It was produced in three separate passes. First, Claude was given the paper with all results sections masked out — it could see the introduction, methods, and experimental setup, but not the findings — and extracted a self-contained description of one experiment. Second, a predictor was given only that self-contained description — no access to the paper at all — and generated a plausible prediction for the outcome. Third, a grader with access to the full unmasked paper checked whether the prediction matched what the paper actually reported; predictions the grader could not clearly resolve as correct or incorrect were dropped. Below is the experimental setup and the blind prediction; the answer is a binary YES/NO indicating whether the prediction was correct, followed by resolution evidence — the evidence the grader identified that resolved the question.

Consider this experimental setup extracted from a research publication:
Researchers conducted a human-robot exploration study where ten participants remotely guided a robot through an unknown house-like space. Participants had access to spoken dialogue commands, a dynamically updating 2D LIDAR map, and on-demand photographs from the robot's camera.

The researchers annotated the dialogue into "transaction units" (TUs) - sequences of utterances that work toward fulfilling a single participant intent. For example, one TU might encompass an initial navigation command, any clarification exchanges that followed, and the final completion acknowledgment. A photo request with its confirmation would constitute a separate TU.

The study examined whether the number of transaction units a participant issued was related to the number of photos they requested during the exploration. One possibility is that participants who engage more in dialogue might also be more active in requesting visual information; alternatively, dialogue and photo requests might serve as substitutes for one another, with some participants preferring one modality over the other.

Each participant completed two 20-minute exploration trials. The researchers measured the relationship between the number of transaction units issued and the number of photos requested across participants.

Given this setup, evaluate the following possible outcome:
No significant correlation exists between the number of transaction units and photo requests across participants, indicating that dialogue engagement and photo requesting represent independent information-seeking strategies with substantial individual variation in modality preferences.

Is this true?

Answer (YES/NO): YES